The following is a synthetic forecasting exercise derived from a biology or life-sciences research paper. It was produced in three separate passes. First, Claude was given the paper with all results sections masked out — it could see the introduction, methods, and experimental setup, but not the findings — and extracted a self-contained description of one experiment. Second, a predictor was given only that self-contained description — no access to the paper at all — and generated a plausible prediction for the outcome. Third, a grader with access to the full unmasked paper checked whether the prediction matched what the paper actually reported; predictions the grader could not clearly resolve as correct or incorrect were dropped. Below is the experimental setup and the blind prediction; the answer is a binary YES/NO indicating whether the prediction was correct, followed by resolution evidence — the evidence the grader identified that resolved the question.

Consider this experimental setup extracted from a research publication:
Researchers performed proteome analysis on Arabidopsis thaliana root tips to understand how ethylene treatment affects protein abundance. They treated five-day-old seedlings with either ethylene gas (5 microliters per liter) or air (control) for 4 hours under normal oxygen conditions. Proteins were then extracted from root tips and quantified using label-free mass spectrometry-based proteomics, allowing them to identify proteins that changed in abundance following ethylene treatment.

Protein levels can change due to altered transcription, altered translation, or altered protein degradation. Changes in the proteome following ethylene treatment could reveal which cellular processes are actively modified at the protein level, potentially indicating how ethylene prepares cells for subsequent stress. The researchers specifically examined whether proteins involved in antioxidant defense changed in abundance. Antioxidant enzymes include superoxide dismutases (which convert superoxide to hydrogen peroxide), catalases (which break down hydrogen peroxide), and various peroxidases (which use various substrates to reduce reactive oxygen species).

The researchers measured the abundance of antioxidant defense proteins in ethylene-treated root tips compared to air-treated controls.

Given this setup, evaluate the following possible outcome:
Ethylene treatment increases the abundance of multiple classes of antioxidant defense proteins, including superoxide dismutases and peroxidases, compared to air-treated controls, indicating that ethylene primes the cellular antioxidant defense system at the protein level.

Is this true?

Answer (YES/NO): NO